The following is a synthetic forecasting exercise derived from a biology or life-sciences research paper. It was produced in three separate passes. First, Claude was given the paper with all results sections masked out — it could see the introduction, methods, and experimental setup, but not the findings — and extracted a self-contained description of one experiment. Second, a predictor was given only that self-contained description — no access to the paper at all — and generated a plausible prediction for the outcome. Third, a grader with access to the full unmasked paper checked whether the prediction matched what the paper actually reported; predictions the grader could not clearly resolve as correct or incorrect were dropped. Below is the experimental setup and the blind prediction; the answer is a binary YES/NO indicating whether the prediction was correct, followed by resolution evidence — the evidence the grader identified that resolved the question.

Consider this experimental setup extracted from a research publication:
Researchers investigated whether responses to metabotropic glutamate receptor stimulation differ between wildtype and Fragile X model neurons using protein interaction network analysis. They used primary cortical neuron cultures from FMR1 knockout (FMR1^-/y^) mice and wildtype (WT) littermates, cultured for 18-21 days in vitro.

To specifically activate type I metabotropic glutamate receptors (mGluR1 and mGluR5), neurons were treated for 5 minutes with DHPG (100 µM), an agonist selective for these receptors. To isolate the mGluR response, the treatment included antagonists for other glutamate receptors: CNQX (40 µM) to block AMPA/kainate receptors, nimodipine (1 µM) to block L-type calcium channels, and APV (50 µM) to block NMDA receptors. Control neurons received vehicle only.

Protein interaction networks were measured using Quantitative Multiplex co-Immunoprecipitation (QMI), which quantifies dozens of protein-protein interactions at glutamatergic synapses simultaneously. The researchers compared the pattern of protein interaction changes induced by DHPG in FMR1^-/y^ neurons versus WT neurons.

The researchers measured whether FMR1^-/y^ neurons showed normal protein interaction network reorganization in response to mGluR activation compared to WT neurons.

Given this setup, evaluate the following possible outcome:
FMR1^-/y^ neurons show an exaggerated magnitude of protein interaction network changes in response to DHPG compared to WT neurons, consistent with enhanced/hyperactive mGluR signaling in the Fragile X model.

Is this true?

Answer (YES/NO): NO